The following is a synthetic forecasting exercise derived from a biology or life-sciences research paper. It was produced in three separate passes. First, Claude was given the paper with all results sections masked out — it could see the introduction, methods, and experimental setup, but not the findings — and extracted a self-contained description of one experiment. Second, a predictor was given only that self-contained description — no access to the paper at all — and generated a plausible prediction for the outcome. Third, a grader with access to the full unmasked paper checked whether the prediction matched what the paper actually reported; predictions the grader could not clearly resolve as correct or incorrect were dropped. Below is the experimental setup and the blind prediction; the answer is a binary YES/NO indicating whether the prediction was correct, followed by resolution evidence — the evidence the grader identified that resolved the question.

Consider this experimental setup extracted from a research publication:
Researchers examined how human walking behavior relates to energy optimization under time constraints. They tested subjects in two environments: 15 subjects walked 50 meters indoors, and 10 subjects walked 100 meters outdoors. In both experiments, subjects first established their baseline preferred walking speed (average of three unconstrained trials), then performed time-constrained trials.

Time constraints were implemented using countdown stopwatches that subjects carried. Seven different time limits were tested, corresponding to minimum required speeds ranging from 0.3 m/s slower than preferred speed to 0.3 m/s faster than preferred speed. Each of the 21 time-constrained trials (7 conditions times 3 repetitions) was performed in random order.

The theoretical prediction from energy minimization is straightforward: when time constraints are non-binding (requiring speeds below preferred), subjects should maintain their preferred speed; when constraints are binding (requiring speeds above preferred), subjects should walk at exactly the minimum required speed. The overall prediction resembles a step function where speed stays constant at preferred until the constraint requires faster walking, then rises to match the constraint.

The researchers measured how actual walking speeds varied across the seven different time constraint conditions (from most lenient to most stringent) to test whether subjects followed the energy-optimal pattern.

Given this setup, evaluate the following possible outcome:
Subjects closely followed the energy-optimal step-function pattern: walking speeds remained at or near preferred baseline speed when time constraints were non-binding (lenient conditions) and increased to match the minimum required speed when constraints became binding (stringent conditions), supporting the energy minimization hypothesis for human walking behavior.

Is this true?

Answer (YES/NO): NO